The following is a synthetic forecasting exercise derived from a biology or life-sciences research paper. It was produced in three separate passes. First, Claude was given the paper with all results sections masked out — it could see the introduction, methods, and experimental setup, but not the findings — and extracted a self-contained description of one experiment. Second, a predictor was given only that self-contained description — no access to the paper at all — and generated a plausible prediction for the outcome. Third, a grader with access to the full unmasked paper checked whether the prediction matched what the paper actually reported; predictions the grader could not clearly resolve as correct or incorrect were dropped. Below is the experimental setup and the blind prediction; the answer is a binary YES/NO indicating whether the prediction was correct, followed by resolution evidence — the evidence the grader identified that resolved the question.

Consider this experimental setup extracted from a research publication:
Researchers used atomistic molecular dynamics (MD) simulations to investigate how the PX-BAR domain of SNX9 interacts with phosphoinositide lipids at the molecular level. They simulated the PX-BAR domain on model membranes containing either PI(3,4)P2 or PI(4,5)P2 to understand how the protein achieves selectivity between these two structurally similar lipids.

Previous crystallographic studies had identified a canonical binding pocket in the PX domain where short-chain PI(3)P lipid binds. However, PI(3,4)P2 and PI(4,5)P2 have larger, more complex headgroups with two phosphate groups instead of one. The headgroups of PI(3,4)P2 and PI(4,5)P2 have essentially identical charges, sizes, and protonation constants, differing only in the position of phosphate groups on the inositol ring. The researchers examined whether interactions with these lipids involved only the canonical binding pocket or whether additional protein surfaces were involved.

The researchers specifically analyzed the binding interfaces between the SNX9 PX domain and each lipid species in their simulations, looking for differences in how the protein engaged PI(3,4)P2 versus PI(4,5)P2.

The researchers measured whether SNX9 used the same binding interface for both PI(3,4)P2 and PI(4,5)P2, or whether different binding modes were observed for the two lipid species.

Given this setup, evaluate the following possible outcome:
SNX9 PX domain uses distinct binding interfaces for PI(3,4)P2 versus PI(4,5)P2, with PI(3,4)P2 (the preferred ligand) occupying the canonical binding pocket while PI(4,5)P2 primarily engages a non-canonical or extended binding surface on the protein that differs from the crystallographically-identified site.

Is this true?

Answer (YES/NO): NO